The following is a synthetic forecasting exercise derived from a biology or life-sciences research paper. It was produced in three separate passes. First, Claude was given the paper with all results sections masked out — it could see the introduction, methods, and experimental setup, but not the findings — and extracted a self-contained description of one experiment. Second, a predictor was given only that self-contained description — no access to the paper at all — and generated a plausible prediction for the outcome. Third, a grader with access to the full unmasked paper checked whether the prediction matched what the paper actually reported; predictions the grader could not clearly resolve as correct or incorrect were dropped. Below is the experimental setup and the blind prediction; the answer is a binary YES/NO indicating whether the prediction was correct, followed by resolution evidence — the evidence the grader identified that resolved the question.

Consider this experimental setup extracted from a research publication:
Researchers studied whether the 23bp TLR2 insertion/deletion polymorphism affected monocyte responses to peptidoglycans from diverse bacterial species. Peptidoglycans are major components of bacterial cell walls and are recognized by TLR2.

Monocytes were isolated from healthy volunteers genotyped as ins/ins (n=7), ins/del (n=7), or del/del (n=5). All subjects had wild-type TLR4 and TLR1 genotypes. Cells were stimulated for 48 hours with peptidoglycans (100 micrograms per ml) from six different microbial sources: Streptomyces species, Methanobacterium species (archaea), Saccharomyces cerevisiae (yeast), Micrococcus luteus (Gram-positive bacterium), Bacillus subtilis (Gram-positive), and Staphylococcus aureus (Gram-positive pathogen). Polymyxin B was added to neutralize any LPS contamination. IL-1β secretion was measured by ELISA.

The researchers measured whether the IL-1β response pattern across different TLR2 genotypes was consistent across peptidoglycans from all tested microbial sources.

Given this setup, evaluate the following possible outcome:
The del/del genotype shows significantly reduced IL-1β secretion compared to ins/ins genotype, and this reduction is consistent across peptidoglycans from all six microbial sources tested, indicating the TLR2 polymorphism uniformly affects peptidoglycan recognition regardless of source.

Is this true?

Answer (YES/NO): NO